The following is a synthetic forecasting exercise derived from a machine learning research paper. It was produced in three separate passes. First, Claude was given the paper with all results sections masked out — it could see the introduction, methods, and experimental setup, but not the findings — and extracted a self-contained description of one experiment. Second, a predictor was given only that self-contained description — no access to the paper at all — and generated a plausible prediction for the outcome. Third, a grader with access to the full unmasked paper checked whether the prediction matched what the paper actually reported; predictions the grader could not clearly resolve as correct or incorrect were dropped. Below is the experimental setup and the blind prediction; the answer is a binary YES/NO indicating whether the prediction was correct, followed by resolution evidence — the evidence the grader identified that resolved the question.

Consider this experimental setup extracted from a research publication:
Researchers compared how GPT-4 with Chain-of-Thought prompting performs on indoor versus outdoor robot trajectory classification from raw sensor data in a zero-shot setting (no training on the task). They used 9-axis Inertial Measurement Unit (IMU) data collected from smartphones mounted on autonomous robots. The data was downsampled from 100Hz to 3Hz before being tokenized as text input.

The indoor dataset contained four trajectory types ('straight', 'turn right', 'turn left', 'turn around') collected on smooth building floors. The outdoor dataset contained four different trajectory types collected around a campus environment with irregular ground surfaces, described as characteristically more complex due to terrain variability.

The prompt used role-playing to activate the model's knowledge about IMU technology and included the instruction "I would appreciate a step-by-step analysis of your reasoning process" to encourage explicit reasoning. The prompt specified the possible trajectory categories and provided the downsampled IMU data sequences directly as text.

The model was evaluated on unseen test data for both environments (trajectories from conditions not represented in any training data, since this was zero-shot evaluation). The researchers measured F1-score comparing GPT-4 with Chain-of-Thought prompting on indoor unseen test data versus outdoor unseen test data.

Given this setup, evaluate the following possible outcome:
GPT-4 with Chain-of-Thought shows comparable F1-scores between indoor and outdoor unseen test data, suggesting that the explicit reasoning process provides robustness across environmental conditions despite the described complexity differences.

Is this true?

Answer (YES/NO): NO